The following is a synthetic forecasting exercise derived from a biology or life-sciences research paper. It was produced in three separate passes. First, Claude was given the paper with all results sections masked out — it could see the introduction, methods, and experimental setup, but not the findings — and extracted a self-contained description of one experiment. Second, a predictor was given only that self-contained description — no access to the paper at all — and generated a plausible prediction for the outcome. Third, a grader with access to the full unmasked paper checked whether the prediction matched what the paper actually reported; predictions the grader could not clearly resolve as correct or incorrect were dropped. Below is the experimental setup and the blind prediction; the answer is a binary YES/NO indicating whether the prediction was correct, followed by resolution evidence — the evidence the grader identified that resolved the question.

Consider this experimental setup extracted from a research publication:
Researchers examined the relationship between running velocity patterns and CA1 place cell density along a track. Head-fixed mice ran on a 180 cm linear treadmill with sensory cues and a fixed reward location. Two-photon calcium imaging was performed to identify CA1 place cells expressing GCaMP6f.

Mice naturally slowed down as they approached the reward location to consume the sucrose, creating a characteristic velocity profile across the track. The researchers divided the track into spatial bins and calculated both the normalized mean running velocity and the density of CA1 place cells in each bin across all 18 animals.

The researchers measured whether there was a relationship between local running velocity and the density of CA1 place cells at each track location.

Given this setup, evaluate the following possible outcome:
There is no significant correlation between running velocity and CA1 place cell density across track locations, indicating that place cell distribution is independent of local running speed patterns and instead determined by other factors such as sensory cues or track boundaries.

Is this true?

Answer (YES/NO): NO